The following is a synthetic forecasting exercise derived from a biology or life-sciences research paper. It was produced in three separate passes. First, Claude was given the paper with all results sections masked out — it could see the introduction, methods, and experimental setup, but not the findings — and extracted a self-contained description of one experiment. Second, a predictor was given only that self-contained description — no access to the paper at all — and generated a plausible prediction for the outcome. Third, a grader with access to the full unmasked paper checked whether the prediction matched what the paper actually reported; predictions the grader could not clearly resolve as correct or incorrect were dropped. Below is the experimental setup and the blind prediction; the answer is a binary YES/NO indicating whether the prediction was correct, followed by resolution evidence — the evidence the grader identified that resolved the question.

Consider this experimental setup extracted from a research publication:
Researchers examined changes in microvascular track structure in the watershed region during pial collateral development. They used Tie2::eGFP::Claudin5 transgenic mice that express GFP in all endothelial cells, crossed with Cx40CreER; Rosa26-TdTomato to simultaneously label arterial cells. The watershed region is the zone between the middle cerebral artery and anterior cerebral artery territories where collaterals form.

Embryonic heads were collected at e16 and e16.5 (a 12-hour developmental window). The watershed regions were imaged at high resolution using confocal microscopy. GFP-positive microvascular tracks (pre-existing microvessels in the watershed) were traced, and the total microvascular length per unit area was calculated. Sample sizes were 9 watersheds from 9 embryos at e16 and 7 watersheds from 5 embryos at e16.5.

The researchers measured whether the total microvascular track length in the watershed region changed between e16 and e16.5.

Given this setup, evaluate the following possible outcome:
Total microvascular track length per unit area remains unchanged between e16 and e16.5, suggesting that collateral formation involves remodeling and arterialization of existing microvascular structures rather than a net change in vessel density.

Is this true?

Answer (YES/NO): NO